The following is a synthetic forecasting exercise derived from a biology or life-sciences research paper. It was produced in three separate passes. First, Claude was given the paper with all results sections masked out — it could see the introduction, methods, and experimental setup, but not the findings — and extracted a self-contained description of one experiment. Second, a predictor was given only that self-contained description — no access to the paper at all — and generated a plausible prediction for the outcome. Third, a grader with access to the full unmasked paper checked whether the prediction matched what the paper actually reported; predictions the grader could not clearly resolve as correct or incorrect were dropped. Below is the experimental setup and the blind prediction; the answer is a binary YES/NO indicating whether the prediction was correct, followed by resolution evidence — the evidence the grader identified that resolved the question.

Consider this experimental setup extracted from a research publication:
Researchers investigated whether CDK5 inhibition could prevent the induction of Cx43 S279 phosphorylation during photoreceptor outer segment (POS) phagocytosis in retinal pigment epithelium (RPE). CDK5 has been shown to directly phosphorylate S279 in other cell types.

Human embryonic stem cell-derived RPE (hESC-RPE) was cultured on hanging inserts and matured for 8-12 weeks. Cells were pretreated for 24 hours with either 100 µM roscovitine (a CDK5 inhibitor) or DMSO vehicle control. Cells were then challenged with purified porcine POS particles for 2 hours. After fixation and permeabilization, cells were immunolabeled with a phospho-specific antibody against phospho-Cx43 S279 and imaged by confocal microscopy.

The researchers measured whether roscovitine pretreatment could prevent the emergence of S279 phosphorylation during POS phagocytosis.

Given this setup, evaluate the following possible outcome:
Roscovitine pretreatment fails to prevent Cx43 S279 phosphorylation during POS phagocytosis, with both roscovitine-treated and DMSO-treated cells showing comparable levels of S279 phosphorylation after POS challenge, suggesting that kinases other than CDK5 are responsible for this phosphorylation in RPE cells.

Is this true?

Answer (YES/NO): YES